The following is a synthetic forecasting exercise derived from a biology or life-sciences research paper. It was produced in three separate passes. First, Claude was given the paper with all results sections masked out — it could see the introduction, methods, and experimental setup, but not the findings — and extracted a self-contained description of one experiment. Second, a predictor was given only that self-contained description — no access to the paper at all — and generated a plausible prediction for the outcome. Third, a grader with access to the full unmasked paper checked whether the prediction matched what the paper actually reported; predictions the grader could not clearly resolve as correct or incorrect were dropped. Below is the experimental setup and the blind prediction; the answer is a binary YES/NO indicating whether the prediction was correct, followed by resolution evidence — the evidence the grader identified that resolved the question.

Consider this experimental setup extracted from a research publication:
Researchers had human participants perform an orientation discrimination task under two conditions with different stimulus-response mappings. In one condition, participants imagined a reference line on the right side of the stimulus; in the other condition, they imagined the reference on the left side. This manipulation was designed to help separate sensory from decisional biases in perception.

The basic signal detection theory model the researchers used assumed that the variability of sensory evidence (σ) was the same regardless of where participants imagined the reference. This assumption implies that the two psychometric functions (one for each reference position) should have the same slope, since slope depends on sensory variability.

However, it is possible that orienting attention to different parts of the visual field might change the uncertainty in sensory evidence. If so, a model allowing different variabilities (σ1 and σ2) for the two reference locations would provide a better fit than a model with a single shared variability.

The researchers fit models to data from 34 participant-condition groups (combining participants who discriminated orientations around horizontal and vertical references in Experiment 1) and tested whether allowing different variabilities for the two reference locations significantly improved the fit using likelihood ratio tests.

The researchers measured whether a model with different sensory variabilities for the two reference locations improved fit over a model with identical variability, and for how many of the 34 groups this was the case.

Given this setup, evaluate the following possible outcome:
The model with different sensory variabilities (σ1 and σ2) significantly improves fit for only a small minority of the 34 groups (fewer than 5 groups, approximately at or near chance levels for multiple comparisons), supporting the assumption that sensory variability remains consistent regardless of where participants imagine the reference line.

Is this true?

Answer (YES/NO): NO